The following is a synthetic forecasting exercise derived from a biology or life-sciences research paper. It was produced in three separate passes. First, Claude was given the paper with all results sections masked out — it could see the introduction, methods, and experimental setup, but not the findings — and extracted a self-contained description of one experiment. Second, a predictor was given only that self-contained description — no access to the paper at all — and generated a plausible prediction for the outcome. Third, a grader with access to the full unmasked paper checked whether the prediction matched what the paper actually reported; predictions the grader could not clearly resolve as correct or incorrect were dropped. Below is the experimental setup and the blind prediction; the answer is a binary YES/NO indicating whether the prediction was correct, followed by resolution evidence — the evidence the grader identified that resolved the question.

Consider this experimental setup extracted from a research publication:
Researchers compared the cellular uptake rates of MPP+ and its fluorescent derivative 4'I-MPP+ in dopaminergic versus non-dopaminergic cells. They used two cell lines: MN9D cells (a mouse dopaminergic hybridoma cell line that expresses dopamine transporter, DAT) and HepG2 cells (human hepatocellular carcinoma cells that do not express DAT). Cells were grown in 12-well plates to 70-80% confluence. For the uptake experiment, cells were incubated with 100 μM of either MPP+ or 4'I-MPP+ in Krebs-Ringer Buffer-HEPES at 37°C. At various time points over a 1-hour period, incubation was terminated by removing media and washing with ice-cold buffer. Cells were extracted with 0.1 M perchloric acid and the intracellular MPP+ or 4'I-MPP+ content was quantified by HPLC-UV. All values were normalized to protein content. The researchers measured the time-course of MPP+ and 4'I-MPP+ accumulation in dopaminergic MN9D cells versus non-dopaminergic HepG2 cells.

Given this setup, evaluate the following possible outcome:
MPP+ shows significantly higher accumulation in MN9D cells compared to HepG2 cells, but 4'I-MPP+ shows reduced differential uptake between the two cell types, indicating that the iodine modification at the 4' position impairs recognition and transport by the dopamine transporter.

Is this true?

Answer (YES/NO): NO